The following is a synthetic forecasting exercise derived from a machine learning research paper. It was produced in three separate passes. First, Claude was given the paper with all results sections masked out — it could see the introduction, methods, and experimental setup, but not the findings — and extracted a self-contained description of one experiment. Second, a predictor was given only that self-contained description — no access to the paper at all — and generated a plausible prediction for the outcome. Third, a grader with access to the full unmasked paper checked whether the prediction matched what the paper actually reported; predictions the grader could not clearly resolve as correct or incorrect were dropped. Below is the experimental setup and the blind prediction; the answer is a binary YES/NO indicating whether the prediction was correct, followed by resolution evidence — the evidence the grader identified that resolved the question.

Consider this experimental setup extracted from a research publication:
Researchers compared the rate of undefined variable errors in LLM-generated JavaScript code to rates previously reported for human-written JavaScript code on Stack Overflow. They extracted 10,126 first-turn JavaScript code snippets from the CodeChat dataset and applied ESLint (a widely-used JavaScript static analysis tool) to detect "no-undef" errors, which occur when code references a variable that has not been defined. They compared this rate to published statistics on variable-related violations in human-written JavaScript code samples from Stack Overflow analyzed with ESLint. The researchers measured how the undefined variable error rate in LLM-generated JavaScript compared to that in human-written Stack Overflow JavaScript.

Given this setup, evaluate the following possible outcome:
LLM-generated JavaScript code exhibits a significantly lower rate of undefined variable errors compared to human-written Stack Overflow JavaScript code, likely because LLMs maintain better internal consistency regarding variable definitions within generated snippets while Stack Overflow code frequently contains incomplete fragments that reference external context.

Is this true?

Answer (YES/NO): YES